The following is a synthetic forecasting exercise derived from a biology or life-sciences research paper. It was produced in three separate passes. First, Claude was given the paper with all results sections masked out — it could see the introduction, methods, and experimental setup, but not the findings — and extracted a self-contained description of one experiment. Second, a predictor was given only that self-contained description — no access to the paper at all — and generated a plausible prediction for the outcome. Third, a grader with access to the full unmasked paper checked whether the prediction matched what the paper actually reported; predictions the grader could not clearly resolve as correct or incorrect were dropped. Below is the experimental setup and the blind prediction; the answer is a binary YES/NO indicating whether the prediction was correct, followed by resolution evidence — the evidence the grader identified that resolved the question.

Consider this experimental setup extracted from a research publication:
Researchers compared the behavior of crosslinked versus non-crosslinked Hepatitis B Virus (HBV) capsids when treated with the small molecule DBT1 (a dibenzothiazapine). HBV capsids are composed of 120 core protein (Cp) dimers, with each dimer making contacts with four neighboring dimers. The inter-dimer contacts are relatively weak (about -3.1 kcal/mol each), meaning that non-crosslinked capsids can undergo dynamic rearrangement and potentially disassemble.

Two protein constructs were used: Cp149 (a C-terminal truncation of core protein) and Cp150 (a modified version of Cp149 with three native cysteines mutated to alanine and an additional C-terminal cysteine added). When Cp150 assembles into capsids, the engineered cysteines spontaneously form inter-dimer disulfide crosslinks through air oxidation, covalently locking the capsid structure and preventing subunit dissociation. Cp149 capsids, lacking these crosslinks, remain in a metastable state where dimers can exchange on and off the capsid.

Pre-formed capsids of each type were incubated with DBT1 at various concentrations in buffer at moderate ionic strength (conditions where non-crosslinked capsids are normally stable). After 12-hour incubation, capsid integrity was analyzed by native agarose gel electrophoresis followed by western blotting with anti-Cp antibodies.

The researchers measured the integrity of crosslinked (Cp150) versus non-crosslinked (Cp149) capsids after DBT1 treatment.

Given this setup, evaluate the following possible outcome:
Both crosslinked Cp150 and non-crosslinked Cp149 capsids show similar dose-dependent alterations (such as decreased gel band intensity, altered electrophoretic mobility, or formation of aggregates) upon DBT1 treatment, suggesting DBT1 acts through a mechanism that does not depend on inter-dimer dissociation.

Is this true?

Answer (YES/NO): NO